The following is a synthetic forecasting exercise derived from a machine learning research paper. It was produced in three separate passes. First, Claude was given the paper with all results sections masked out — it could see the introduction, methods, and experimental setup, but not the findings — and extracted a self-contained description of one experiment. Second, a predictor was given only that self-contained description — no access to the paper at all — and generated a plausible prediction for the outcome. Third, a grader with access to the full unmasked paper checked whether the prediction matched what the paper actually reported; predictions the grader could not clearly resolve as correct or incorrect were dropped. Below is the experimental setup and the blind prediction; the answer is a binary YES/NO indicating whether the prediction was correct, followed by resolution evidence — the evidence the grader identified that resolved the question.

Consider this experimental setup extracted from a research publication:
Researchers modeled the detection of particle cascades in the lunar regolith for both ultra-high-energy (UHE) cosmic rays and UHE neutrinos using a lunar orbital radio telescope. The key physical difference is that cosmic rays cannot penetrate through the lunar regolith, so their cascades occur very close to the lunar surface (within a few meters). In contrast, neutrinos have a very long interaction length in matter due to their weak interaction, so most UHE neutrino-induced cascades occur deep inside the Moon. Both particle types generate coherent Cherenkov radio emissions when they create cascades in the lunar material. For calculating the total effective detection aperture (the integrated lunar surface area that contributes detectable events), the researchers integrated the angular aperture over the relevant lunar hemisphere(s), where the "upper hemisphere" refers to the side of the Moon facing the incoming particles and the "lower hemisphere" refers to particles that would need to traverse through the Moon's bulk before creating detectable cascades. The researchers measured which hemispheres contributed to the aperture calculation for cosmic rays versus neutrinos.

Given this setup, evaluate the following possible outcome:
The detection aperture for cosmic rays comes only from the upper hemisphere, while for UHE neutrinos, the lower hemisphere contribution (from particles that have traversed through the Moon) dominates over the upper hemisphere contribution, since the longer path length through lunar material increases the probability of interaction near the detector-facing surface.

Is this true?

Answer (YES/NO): NO